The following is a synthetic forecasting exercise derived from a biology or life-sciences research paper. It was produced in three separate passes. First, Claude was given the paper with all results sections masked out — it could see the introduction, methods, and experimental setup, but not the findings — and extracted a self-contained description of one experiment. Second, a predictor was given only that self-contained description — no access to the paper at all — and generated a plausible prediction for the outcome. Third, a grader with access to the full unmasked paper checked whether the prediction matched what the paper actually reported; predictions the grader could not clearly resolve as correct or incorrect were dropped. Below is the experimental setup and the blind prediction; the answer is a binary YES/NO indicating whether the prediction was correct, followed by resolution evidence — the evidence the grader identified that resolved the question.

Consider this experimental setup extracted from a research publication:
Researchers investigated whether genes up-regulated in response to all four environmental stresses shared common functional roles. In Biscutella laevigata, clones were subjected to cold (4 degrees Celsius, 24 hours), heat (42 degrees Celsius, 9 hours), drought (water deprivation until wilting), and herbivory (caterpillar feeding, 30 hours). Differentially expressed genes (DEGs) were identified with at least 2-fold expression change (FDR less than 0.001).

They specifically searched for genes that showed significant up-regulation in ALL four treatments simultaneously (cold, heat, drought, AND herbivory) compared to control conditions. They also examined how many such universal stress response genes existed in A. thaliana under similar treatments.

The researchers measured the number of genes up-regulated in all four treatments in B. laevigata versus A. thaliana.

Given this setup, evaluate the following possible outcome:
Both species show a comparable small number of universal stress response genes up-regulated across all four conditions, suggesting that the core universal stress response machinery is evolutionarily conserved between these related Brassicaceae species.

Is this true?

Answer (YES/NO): NO